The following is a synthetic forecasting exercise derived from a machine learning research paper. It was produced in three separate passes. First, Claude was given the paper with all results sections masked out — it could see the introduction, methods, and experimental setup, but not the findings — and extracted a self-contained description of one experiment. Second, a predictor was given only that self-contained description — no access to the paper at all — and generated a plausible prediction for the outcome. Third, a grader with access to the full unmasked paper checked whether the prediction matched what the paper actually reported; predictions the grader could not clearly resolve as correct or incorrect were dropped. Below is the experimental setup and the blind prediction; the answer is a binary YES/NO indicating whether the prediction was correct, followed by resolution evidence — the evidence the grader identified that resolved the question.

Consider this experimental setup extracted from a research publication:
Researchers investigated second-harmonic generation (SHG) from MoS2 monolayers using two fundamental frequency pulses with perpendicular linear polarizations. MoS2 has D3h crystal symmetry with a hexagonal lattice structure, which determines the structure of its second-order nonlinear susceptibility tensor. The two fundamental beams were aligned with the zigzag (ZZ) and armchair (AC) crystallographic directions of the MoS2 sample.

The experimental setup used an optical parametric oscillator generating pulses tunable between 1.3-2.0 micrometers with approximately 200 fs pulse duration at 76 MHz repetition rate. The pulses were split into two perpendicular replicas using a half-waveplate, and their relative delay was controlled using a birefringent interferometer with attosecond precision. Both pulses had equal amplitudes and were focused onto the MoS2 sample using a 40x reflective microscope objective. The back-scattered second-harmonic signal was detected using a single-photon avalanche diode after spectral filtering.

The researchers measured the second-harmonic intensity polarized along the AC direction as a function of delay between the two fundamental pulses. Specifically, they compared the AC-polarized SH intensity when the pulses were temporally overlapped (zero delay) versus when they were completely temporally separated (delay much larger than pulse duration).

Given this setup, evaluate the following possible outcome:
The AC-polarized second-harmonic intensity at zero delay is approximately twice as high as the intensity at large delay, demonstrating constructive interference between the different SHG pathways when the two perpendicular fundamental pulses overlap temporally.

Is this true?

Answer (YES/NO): NO